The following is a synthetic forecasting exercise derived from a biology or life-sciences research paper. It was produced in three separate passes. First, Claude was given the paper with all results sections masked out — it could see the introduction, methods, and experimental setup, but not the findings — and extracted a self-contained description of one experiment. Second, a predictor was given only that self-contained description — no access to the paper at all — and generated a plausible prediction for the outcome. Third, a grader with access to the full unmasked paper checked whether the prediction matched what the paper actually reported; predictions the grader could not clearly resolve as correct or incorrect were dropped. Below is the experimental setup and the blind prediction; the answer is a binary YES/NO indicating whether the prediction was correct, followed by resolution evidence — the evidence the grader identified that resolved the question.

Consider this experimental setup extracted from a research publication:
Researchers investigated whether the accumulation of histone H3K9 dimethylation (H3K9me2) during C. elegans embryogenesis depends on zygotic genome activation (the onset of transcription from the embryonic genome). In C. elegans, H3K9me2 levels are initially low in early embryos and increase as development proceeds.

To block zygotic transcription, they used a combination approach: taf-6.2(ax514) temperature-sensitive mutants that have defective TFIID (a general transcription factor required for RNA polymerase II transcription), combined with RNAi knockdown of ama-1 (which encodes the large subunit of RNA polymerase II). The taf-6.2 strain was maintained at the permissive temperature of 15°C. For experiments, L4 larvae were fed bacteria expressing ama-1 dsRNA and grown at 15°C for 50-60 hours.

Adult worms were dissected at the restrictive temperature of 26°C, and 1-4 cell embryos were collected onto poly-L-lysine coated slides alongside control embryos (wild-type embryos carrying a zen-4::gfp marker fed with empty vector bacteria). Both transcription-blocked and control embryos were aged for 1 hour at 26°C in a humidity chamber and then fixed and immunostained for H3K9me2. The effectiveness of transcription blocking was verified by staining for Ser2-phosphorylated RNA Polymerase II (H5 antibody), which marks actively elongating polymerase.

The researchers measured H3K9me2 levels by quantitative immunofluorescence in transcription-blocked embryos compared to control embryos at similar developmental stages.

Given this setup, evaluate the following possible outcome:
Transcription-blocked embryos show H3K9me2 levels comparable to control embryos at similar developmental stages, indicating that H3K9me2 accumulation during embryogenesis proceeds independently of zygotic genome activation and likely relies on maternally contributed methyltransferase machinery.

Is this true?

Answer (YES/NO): YES